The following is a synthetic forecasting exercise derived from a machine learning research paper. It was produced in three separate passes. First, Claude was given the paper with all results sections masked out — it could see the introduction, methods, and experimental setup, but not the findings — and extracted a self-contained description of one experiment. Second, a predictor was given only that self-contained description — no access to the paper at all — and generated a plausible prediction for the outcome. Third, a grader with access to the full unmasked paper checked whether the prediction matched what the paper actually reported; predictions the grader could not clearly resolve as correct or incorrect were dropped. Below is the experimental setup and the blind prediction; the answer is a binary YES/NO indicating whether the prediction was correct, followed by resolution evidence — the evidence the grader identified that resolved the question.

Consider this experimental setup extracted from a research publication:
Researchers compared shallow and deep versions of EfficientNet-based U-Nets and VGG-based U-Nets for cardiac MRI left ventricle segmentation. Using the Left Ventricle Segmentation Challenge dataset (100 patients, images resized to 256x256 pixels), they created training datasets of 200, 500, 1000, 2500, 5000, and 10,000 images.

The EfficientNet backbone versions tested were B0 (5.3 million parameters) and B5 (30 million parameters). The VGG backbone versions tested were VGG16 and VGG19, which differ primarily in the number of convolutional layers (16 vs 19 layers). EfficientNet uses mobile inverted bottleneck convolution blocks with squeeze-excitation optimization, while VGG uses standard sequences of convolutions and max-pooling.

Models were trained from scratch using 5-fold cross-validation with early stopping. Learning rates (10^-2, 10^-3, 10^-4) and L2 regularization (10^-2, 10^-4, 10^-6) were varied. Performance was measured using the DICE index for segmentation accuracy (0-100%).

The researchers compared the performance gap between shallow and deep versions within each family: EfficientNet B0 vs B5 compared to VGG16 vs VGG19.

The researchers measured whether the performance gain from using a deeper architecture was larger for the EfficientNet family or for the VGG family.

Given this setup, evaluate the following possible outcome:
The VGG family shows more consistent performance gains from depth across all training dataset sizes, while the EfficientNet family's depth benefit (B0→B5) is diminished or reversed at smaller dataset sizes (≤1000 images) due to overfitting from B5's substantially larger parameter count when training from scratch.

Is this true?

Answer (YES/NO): NO